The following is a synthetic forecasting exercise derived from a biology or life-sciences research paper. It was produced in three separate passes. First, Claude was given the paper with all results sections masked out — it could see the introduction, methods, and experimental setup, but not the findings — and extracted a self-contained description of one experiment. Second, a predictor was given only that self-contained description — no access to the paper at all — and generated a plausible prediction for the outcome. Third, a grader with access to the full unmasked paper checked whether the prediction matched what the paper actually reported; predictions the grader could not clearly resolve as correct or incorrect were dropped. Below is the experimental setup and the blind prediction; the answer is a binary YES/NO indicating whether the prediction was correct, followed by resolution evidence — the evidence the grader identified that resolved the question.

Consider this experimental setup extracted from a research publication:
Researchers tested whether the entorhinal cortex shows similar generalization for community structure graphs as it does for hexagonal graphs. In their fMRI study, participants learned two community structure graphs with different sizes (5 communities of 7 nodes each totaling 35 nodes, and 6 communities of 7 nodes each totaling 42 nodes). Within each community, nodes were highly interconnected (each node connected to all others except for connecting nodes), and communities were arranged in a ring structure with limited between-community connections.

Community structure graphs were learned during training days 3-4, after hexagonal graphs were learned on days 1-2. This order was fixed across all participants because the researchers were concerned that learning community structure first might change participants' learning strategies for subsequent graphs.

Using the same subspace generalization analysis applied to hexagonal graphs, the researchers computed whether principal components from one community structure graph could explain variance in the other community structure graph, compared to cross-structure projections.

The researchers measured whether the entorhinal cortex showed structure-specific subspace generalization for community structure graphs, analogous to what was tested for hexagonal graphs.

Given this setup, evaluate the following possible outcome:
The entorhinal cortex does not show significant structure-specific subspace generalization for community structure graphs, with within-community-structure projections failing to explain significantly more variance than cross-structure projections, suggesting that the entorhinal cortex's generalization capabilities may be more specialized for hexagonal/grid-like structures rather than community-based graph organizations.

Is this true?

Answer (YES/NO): YES